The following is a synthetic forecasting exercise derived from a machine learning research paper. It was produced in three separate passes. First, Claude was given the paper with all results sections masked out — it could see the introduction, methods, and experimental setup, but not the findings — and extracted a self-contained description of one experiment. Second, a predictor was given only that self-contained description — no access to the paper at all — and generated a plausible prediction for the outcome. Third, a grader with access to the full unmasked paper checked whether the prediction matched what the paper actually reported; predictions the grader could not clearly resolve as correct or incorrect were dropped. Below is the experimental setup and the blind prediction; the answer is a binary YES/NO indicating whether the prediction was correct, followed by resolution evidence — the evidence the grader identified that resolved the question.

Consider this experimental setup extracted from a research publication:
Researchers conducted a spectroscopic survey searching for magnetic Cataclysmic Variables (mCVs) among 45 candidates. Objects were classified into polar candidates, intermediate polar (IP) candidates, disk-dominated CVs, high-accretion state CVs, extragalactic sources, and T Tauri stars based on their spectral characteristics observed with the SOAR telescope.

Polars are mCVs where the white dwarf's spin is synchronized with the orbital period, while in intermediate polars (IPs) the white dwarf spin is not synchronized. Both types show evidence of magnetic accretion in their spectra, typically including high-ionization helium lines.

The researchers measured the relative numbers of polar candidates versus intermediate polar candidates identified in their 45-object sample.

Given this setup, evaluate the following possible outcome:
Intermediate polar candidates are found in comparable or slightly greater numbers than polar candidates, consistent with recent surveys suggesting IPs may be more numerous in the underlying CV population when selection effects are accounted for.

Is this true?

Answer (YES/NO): NO